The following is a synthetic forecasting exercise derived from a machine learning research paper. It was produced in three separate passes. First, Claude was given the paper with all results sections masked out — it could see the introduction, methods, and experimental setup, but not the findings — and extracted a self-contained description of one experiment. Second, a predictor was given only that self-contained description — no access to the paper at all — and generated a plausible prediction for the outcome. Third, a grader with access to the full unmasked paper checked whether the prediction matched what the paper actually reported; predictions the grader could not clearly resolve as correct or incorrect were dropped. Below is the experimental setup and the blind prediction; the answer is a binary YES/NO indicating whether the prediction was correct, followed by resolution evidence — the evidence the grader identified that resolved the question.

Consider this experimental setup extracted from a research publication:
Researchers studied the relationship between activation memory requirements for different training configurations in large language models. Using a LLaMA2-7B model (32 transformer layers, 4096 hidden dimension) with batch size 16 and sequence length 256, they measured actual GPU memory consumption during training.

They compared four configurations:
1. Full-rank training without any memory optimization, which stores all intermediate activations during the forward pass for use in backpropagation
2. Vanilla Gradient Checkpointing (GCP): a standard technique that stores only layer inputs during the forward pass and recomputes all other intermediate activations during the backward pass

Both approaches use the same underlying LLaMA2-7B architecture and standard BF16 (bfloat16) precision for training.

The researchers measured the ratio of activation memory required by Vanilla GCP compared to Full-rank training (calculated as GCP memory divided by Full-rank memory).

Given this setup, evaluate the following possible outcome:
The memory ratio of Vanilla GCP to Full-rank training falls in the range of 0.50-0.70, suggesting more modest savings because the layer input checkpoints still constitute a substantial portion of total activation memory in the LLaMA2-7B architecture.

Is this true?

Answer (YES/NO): NO